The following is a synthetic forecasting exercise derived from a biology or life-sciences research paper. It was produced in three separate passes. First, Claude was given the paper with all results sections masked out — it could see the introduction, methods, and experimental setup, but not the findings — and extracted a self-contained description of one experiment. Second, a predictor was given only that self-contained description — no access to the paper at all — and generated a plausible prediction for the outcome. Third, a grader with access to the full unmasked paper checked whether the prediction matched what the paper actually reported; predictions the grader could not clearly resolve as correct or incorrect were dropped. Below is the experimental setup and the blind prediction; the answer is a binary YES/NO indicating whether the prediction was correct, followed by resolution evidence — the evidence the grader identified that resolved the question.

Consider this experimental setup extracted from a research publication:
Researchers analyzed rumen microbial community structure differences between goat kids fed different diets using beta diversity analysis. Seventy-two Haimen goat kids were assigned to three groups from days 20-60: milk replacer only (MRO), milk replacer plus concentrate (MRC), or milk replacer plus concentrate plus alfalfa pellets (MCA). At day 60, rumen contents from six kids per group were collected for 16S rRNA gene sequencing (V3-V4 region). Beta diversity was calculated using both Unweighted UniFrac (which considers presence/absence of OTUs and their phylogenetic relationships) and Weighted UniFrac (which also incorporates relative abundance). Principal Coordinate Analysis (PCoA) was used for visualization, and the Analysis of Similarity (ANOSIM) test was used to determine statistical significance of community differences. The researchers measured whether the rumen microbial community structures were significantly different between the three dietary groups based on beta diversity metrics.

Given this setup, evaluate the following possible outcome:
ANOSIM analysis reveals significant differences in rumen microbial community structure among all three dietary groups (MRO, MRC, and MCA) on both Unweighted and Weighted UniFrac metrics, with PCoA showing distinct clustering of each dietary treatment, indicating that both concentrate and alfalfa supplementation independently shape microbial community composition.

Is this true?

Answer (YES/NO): NO